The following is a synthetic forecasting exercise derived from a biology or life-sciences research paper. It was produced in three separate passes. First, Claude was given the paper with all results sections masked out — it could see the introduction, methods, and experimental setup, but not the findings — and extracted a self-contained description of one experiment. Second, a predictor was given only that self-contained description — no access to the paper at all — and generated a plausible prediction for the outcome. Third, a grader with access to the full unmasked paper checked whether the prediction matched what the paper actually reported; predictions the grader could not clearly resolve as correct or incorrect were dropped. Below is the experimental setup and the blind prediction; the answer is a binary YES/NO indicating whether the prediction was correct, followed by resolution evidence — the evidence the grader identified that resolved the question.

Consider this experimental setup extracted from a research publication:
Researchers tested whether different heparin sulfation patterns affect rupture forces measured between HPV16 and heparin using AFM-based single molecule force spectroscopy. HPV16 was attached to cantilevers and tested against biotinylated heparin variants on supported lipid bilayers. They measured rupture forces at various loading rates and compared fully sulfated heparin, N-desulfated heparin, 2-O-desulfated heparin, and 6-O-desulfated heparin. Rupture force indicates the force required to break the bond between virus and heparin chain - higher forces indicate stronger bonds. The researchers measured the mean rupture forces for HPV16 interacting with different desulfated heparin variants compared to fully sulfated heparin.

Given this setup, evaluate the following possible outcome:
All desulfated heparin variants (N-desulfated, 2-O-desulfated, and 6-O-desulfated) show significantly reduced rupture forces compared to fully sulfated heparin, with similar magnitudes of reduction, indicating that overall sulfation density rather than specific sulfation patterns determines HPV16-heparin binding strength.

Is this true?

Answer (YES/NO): NO